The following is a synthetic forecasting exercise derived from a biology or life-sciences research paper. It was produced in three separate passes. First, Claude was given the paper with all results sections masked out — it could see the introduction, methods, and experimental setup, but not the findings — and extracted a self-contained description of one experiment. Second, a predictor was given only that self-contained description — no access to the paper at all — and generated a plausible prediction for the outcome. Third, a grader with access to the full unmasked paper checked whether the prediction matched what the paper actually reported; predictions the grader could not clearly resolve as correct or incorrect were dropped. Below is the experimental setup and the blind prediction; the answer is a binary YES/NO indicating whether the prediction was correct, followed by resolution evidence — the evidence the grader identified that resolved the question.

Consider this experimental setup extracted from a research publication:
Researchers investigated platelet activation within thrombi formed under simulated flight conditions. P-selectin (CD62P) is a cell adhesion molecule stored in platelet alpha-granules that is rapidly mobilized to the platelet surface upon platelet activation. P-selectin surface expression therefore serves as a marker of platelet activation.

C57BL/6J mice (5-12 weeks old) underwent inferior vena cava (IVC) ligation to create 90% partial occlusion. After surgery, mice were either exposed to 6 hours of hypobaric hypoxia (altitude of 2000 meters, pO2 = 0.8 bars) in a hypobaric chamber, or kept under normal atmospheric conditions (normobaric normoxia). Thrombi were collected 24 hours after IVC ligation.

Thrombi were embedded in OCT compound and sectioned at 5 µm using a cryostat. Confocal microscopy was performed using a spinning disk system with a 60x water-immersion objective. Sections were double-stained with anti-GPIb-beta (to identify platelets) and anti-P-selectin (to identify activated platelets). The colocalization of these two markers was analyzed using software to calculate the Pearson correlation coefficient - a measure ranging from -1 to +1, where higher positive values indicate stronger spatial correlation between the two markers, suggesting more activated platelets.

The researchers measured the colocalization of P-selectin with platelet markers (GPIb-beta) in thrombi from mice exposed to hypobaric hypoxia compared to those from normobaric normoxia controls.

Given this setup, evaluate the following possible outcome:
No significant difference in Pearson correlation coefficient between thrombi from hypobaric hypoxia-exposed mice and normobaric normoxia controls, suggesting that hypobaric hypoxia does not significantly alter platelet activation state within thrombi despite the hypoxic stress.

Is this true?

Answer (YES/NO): NO